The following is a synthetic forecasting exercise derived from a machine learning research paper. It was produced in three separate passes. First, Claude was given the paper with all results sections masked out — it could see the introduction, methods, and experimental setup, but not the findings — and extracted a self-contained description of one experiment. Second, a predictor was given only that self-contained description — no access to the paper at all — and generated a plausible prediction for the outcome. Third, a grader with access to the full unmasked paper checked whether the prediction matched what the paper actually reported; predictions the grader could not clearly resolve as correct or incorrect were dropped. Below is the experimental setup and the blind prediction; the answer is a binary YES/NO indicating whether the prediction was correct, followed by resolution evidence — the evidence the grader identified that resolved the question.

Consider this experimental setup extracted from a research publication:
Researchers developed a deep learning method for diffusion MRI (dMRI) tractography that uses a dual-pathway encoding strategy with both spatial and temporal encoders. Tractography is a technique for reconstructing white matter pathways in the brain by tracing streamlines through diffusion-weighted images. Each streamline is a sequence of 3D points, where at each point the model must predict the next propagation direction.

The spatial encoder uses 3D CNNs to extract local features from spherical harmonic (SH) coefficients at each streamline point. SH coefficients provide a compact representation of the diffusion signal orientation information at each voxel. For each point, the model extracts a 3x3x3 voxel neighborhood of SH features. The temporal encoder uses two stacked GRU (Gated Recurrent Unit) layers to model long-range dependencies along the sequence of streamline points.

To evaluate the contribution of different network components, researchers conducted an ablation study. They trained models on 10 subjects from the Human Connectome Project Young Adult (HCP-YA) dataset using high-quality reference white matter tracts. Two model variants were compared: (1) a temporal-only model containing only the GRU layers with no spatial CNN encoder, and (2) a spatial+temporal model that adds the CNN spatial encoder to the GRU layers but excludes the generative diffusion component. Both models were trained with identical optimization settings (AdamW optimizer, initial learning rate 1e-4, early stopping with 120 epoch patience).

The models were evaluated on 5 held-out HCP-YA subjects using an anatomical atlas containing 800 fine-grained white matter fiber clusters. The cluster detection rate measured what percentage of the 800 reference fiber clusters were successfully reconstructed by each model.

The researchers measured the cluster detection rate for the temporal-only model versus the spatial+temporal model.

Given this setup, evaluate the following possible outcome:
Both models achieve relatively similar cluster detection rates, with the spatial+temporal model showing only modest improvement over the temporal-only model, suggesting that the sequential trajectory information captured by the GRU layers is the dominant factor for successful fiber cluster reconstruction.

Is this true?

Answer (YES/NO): YES